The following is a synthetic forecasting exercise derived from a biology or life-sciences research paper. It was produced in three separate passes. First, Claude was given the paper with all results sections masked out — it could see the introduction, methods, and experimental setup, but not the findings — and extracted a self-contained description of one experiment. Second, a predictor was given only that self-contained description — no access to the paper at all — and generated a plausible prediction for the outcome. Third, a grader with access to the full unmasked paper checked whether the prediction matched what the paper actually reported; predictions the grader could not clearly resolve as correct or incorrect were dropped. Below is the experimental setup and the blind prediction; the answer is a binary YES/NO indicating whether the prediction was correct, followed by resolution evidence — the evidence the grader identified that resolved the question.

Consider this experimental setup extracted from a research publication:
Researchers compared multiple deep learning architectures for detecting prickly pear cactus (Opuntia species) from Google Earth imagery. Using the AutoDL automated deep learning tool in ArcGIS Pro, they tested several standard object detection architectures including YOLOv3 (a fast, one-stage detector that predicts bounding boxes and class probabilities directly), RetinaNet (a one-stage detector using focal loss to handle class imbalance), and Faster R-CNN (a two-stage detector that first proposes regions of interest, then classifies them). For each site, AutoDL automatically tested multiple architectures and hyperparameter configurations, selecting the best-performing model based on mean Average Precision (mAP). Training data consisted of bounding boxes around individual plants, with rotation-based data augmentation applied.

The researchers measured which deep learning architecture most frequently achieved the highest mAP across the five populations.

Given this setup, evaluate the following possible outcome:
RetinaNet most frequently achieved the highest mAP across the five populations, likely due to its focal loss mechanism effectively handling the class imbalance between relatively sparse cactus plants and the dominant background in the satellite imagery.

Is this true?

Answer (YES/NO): NO